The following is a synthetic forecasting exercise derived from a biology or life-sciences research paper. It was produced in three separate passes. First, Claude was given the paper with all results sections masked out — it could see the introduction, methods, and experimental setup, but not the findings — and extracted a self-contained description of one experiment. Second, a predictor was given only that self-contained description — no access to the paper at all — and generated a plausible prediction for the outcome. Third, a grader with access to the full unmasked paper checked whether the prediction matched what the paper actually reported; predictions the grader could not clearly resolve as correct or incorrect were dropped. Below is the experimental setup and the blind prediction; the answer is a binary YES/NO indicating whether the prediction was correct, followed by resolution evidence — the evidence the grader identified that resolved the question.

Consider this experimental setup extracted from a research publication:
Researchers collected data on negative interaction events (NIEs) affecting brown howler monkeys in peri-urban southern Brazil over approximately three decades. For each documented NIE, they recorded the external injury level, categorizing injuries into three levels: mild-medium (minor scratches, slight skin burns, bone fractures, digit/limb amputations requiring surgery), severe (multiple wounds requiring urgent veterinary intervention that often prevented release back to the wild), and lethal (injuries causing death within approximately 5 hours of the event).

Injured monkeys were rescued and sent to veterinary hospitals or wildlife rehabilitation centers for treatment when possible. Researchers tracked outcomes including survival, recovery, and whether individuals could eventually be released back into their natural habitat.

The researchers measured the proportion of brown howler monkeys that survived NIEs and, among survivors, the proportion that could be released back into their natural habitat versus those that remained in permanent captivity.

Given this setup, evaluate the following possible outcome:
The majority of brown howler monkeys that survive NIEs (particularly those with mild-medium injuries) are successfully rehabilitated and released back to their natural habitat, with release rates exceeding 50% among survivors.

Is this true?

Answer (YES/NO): NO